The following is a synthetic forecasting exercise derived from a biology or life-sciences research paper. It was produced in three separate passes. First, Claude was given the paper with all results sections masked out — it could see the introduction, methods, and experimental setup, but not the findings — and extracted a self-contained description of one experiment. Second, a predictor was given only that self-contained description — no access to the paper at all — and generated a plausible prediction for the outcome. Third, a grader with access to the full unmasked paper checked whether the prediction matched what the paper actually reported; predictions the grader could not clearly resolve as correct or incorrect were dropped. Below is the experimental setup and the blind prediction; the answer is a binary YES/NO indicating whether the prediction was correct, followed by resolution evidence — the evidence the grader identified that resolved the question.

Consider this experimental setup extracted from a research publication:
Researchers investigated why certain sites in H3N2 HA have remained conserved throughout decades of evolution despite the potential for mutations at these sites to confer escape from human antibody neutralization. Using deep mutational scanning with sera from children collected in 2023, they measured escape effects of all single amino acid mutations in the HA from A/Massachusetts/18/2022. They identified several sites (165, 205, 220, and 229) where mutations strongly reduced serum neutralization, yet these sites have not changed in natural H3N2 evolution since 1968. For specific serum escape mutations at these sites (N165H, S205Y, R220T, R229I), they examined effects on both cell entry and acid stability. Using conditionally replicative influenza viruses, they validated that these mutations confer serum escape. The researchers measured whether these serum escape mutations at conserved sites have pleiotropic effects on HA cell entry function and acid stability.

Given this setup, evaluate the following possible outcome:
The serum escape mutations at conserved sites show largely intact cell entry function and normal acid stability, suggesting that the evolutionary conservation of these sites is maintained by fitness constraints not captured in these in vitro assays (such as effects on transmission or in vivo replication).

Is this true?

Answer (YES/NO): NO